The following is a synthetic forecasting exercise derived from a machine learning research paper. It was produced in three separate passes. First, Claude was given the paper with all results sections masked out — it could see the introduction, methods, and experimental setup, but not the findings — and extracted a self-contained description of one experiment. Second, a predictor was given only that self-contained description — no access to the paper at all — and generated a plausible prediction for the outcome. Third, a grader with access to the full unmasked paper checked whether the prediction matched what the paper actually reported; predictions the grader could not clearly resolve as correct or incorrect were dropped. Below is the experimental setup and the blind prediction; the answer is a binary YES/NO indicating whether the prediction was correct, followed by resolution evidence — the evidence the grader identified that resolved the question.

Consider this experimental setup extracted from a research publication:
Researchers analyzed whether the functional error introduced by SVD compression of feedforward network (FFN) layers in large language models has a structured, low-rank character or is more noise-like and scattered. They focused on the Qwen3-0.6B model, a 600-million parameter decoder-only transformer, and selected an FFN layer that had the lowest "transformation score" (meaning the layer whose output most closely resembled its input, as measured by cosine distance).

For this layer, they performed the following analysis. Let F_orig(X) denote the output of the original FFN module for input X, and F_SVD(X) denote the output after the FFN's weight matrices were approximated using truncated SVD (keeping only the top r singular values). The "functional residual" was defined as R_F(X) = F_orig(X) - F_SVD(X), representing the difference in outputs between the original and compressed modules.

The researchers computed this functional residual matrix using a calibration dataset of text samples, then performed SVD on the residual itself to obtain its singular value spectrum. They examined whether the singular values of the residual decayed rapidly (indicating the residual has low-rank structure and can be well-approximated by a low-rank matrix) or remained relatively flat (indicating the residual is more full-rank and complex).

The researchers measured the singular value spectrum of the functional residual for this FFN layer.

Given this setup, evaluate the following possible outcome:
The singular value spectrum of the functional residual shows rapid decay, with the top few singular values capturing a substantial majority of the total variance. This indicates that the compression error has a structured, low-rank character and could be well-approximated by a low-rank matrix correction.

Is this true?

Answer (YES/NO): YES